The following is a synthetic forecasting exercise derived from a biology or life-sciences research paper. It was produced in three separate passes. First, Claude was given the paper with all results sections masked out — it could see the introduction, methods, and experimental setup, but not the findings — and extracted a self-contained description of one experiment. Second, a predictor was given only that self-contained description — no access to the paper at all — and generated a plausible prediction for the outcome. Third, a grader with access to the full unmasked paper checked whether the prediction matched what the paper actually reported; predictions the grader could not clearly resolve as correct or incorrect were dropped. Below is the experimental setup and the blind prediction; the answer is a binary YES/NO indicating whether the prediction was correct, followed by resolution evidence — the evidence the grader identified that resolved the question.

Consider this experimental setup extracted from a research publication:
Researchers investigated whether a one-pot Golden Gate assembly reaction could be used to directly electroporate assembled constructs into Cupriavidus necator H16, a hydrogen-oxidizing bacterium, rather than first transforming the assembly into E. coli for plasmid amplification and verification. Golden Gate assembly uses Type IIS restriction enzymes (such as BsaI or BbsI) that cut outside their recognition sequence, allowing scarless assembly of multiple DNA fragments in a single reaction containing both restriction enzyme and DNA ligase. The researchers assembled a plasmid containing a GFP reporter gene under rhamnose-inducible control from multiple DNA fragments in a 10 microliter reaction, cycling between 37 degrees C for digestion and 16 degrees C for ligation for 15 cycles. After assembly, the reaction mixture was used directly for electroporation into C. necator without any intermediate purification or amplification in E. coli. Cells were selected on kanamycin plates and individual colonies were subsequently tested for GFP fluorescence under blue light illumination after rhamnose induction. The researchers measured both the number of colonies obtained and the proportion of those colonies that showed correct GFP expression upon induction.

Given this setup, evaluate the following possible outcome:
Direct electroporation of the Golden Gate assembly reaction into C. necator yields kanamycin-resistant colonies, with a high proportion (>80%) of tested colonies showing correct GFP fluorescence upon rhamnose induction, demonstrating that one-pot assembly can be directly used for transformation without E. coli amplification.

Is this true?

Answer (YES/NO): YES